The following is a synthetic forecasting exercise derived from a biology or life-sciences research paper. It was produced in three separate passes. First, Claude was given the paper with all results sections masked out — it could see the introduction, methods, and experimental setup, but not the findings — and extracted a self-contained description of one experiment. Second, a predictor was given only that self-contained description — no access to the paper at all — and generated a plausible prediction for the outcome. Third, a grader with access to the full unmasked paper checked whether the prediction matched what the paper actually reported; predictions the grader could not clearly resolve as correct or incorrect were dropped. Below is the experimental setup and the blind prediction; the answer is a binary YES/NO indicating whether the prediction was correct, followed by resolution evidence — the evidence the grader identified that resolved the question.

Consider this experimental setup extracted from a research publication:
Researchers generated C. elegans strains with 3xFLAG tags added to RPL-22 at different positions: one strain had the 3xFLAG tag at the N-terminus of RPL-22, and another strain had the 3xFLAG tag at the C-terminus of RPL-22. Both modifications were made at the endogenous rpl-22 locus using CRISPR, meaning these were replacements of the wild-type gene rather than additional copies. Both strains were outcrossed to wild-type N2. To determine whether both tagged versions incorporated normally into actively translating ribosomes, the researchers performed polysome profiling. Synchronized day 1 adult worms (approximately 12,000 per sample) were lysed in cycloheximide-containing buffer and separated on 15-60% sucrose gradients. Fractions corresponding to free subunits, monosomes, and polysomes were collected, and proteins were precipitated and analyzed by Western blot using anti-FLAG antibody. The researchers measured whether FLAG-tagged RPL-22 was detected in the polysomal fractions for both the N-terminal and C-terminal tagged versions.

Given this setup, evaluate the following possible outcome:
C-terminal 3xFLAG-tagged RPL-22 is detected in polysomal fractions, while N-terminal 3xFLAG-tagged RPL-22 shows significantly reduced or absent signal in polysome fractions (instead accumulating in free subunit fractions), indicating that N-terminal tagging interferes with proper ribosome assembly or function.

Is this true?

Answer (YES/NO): NO